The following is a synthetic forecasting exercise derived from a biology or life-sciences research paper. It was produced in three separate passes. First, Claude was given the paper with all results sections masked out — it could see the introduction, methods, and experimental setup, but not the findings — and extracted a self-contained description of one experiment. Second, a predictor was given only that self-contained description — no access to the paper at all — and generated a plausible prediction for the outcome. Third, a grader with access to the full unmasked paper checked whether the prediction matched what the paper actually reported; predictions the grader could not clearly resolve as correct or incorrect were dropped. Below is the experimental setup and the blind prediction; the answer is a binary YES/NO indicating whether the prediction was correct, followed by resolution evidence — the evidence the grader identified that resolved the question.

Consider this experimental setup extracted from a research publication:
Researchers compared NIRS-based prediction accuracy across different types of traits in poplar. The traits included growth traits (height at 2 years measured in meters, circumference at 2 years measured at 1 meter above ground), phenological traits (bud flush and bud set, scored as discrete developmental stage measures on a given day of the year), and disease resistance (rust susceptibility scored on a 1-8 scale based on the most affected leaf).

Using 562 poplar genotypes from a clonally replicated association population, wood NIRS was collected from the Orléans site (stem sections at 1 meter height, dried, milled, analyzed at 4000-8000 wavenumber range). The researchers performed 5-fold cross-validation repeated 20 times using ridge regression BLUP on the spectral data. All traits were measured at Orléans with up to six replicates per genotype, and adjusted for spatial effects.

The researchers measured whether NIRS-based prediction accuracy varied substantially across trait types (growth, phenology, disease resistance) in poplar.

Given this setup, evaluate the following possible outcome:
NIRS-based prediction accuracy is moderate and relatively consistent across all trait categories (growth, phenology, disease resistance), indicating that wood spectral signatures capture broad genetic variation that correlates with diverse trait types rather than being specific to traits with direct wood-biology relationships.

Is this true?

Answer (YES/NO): NO